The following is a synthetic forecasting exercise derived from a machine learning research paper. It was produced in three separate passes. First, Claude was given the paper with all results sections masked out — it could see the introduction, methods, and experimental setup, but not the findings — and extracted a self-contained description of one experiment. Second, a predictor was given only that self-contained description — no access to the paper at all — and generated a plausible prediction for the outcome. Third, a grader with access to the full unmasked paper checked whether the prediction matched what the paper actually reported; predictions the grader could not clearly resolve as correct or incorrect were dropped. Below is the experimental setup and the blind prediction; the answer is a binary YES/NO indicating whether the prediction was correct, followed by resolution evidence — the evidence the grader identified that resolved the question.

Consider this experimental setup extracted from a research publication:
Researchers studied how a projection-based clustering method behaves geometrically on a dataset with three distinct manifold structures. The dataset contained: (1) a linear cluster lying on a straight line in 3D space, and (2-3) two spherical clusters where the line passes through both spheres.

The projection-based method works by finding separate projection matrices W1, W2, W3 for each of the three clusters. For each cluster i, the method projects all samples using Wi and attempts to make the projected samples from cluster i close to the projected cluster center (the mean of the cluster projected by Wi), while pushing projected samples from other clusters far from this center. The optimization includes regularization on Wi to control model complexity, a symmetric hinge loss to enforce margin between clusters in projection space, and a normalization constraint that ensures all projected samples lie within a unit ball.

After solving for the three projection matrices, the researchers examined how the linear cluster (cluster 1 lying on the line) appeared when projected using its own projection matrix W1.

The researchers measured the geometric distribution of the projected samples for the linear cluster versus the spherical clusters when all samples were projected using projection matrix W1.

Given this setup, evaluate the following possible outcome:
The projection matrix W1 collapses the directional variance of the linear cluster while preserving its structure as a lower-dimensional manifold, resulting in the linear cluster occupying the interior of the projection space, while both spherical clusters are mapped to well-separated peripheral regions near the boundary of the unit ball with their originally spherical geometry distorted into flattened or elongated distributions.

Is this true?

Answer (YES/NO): NO